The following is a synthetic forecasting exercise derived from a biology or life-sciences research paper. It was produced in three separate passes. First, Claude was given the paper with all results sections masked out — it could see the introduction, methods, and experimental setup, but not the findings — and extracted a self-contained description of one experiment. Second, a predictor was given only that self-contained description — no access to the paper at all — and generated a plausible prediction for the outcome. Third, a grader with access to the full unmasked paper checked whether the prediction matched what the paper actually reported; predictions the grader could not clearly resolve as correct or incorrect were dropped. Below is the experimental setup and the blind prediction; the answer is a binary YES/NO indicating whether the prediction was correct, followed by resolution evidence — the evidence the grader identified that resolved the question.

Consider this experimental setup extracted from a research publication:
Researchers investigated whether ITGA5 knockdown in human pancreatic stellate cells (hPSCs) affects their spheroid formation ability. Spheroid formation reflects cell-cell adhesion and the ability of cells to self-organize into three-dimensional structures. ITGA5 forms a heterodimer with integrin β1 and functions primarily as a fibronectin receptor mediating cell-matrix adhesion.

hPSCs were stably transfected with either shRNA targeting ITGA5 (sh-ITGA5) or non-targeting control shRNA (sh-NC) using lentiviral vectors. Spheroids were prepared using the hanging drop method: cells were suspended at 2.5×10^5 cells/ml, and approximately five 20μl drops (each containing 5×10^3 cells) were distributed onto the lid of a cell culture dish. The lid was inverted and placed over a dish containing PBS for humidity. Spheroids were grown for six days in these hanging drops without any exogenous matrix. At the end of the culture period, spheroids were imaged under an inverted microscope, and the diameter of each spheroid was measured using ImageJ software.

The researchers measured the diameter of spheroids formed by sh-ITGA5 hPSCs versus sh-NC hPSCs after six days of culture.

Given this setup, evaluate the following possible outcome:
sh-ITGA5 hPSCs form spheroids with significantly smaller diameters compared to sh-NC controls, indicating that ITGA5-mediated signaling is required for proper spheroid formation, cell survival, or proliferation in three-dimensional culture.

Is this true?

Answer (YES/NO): NO